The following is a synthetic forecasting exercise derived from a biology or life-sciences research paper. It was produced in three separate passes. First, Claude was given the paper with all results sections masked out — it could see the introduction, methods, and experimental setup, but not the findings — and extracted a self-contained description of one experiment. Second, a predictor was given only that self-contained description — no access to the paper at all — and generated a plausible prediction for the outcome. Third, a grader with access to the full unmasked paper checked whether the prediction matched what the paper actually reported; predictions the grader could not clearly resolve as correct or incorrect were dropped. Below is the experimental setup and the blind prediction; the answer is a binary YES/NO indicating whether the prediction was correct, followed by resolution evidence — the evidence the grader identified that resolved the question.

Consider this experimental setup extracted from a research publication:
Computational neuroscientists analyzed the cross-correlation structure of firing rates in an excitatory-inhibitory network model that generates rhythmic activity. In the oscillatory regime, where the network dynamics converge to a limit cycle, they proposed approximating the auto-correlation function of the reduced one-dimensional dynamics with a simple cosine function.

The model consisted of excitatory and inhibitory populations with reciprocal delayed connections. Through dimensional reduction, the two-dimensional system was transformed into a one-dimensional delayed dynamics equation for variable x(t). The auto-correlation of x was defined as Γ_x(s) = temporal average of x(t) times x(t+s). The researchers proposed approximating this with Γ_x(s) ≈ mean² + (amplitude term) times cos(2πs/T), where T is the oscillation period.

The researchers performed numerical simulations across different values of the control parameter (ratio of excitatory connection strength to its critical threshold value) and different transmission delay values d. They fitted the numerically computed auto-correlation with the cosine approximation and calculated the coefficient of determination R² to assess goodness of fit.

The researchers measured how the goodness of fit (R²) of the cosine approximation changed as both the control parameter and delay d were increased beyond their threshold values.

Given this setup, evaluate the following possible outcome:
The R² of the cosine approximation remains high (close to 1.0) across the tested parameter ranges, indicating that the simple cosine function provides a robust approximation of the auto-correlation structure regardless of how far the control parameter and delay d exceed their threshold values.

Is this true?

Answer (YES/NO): NO